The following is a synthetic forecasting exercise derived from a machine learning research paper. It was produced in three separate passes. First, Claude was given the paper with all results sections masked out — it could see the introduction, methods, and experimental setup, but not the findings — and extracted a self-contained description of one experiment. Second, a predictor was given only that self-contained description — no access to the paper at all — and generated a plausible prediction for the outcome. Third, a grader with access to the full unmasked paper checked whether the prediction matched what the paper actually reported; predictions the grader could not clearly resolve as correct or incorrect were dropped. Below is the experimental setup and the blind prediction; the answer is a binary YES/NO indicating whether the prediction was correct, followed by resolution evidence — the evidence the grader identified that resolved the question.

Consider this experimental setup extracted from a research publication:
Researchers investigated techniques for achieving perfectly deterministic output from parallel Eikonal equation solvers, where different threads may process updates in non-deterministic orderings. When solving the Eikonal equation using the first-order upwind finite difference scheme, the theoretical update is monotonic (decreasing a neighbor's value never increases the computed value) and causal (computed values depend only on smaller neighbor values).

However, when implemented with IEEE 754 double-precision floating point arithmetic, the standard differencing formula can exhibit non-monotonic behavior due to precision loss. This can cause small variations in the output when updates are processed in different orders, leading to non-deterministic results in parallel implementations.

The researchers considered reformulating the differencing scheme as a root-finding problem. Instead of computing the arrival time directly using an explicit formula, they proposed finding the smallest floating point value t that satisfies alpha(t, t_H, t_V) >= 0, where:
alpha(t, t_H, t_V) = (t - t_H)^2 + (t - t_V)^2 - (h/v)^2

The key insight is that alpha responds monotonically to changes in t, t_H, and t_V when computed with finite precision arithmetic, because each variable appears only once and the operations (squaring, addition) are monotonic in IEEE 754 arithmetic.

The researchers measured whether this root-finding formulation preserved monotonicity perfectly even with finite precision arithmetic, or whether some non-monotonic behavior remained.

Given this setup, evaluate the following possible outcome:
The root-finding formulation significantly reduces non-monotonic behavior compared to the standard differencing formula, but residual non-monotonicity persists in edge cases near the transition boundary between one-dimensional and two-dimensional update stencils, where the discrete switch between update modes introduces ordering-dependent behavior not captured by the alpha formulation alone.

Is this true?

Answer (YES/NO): NO